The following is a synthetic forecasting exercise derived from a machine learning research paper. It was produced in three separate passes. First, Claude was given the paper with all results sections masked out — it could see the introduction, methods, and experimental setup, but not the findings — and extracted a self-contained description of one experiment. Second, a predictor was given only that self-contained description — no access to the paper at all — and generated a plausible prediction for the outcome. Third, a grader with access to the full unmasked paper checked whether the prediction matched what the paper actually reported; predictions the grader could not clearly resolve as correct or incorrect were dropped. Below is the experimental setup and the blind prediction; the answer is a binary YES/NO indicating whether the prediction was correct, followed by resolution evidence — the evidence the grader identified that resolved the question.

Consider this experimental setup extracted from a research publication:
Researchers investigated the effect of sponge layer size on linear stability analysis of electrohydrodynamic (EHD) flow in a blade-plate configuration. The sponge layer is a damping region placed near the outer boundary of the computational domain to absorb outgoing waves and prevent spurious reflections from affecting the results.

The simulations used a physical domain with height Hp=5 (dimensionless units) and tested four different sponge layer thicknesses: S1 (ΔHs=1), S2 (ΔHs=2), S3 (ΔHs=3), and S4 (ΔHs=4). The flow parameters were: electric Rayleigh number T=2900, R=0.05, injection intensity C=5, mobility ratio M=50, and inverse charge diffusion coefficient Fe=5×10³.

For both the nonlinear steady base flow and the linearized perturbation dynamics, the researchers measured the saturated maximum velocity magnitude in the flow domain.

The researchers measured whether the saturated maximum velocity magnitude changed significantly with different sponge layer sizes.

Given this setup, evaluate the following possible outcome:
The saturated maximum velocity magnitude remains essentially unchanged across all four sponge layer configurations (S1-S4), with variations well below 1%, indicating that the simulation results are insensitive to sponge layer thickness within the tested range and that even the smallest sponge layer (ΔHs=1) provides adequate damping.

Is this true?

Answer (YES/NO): NO